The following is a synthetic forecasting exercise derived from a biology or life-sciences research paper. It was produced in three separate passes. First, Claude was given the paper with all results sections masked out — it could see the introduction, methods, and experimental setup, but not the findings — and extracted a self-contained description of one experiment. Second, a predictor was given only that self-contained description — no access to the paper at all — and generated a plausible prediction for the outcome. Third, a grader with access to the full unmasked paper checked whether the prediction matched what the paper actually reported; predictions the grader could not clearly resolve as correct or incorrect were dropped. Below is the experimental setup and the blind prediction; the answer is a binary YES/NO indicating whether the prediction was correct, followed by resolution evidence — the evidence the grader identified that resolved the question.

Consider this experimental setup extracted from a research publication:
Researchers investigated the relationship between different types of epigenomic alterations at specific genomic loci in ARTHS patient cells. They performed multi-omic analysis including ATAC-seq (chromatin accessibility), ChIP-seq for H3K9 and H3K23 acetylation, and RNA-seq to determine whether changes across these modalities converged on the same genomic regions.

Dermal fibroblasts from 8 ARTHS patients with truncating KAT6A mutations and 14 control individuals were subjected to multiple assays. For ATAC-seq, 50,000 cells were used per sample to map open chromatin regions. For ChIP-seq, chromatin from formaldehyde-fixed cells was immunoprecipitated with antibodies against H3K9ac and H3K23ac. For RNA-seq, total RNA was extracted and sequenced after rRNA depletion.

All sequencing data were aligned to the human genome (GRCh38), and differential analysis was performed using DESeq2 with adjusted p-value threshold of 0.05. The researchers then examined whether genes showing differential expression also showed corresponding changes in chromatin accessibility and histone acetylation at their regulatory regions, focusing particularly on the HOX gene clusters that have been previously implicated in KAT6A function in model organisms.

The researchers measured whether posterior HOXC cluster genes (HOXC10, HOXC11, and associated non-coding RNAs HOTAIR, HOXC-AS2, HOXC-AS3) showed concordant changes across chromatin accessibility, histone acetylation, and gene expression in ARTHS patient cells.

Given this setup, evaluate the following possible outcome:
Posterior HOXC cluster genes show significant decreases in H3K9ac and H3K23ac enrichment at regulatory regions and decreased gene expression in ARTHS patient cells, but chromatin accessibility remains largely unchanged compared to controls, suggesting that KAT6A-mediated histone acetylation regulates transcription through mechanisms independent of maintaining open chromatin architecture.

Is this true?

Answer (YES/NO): NO